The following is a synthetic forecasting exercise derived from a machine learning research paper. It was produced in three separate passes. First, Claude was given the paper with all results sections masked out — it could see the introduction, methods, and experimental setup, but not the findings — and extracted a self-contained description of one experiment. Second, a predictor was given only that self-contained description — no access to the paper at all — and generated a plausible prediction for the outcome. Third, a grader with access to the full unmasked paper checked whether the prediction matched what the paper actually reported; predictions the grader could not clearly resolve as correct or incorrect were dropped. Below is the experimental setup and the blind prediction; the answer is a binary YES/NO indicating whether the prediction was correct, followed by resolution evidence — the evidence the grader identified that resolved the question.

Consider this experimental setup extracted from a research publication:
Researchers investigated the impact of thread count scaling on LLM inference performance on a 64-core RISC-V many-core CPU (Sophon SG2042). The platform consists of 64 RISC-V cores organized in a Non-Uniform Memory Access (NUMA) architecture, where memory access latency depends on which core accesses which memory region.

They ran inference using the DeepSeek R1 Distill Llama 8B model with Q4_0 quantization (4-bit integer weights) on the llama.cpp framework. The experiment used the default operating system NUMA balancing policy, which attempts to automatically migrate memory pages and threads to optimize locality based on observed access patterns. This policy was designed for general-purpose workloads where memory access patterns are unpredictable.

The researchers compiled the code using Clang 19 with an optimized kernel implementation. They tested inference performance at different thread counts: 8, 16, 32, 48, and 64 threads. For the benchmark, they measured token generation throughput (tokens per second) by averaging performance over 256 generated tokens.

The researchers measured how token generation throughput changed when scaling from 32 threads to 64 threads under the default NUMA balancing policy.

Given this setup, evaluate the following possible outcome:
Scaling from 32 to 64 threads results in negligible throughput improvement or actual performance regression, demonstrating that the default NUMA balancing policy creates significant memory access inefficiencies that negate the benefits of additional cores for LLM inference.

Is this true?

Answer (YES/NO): YES